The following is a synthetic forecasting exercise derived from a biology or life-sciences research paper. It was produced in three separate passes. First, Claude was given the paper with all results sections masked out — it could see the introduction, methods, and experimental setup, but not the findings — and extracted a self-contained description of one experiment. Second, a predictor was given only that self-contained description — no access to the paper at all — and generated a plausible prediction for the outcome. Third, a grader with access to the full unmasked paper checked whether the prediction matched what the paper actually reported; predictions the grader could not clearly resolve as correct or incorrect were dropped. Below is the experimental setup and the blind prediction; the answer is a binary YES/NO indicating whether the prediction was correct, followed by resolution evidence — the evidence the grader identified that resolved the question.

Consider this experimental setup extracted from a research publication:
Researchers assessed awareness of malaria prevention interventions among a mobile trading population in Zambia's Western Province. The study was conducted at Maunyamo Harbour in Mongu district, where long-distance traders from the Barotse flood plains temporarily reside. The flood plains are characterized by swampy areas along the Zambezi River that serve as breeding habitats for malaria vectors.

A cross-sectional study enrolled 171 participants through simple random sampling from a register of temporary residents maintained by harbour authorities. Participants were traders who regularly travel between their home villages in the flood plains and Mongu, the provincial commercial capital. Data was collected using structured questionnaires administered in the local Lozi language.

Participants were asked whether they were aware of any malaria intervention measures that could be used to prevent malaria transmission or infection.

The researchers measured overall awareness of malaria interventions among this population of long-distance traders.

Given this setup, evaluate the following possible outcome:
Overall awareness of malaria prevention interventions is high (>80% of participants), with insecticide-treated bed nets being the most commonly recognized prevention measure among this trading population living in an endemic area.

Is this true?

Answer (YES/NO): NO